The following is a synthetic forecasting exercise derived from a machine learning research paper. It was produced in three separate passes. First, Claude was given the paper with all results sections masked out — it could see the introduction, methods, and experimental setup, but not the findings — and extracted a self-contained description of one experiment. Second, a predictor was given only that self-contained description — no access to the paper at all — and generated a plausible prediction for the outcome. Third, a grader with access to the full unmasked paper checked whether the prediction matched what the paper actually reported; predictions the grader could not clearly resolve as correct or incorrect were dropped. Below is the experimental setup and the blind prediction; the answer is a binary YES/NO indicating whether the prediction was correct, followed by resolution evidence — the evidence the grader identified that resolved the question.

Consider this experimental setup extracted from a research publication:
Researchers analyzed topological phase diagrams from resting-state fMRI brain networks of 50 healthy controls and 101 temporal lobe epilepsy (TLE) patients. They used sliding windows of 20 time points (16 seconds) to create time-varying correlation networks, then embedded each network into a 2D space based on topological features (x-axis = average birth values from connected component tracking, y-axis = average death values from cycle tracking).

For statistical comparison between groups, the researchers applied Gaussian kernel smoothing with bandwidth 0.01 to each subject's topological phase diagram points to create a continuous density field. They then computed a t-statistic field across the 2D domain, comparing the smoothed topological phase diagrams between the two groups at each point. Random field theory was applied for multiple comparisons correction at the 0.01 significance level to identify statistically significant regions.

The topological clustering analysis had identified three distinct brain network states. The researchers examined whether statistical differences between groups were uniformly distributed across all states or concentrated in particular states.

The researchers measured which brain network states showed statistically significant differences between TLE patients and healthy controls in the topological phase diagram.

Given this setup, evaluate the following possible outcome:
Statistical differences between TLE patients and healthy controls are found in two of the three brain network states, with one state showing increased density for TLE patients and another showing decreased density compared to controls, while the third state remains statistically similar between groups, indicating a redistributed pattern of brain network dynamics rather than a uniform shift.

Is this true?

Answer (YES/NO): NO